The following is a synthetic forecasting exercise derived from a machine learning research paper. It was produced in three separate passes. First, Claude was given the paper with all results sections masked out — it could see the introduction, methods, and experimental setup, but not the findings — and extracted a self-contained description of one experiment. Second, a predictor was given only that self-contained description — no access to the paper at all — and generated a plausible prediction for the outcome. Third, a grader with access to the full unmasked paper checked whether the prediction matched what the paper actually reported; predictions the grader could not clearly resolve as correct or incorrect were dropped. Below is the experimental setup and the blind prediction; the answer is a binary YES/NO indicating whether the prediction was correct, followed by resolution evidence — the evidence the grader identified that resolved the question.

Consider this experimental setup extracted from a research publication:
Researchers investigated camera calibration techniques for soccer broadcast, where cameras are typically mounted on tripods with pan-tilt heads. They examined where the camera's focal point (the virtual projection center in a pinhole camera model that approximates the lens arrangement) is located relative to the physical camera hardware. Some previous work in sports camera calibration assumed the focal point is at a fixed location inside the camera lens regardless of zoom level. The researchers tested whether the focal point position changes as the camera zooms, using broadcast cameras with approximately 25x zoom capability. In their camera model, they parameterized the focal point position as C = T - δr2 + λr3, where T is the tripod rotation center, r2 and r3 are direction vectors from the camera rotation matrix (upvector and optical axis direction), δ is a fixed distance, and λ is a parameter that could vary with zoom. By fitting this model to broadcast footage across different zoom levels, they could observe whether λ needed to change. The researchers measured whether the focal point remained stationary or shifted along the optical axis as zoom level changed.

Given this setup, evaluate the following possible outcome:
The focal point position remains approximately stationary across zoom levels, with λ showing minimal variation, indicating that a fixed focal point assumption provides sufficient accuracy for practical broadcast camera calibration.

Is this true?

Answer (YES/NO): NO